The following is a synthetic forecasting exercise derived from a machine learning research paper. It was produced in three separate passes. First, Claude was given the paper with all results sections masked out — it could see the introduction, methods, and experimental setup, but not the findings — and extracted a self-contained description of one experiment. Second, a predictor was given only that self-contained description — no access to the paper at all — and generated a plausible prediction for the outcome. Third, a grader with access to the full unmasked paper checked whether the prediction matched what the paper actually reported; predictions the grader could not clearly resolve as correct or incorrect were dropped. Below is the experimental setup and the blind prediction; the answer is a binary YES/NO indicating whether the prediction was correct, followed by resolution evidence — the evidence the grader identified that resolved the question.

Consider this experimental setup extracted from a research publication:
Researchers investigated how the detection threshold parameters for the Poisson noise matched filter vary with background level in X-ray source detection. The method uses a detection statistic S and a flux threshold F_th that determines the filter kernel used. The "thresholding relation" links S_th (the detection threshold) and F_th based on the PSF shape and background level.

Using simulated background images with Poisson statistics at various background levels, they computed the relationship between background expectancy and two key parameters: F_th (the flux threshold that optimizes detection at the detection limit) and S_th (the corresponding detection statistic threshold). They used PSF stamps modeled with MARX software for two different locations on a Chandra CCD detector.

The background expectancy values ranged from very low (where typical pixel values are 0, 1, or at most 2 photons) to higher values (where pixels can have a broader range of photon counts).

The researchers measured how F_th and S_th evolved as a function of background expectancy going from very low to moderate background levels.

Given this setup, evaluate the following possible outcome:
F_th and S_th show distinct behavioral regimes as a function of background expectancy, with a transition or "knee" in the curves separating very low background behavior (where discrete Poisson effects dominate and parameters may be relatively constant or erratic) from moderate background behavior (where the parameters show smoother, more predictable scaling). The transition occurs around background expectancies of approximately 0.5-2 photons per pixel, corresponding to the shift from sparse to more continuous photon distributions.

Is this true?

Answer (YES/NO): NO